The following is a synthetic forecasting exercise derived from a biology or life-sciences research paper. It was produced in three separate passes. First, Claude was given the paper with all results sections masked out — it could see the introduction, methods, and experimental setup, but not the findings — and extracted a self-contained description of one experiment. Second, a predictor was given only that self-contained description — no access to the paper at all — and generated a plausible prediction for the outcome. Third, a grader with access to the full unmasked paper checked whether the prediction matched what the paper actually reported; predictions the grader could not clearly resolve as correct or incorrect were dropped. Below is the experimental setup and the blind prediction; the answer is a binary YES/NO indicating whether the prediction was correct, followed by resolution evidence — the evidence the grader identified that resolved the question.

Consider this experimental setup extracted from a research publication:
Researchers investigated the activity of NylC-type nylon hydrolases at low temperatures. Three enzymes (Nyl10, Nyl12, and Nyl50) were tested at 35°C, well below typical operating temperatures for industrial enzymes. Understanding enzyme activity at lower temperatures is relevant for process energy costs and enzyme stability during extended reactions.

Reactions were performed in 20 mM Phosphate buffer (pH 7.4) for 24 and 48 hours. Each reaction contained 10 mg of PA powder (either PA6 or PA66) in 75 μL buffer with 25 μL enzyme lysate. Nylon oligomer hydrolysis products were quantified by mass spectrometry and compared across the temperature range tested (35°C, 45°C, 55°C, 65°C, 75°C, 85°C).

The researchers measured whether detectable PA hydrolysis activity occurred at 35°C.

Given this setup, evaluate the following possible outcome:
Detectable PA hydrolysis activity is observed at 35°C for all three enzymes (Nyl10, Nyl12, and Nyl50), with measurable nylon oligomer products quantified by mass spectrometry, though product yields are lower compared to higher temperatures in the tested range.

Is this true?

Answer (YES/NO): YES